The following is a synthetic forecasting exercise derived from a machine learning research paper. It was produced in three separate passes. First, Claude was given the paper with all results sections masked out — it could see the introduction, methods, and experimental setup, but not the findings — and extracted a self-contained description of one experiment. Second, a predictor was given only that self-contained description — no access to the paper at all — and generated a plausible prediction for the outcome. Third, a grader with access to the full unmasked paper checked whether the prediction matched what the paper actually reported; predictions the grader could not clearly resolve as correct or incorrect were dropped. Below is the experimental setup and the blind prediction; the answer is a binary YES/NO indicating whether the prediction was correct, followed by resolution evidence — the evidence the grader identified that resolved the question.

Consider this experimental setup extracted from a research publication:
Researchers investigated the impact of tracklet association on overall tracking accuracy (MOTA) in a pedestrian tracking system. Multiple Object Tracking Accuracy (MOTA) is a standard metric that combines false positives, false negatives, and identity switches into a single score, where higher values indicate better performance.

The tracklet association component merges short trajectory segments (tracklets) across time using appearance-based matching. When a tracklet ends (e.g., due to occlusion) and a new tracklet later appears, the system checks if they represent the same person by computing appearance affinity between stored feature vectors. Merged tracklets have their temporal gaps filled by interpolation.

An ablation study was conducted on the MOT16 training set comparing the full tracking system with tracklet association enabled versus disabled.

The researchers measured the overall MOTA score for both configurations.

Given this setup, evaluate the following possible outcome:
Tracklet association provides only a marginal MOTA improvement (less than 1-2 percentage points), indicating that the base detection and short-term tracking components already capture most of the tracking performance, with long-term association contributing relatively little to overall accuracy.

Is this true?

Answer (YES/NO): NO